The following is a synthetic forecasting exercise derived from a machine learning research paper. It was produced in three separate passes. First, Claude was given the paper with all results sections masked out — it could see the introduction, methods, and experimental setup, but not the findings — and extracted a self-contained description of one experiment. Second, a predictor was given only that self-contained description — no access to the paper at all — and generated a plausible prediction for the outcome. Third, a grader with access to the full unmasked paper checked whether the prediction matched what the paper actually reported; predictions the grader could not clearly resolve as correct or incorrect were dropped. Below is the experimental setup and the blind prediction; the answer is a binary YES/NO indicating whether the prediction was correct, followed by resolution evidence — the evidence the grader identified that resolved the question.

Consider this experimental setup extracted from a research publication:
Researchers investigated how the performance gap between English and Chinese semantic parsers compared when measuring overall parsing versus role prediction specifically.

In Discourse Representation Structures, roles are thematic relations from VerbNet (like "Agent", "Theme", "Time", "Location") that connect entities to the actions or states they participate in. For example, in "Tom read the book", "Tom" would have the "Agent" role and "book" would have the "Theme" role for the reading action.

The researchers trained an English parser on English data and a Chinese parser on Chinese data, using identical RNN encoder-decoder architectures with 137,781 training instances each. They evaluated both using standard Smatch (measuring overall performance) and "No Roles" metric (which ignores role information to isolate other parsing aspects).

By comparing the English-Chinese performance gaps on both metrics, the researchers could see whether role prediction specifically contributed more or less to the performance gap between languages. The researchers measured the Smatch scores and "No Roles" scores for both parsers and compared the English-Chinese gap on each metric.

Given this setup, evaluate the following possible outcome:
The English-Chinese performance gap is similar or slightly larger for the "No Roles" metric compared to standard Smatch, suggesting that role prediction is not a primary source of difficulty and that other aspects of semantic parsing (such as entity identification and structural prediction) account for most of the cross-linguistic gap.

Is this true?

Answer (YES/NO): NO